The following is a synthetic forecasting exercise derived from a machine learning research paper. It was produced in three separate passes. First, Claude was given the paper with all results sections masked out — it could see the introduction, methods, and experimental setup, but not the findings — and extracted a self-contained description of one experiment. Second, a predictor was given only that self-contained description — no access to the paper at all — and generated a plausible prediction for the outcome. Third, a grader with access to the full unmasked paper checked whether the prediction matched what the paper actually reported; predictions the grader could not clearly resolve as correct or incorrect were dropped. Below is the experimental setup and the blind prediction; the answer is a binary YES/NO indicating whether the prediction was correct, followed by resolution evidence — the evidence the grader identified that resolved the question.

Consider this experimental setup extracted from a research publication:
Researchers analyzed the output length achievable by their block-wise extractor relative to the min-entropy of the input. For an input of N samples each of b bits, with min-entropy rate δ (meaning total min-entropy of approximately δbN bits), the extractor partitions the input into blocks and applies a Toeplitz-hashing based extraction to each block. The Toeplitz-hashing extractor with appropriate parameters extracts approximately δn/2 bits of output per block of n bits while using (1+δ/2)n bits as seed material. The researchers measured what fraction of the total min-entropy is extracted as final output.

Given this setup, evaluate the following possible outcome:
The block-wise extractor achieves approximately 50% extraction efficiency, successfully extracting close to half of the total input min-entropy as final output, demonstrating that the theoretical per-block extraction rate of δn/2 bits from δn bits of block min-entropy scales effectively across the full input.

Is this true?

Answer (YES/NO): YES